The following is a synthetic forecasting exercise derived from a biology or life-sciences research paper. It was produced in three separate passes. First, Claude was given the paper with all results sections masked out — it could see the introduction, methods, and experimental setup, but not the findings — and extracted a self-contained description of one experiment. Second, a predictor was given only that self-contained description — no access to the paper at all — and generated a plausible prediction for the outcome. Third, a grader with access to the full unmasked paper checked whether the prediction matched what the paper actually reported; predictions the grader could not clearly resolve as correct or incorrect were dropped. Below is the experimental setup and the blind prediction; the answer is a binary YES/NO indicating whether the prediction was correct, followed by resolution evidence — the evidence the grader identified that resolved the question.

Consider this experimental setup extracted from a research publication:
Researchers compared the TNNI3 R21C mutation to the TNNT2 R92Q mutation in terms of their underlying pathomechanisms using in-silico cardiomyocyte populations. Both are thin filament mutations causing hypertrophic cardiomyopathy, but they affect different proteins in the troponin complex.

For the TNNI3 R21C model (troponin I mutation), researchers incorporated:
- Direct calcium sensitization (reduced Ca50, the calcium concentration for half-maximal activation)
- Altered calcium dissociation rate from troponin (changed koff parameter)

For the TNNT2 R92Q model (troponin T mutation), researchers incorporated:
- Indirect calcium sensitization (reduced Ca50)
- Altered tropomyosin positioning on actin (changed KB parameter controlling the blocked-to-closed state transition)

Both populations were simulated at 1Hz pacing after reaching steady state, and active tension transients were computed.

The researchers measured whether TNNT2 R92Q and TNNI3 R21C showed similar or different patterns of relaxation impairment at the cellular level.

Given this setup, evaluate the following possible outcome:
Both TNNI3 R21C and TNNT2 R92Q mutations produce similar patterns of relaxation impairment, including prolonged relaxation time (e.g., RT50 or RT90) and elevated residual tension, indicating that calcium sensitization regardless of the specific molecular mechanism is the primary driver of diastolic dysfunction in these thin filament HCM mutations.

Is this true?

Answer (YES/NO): YES